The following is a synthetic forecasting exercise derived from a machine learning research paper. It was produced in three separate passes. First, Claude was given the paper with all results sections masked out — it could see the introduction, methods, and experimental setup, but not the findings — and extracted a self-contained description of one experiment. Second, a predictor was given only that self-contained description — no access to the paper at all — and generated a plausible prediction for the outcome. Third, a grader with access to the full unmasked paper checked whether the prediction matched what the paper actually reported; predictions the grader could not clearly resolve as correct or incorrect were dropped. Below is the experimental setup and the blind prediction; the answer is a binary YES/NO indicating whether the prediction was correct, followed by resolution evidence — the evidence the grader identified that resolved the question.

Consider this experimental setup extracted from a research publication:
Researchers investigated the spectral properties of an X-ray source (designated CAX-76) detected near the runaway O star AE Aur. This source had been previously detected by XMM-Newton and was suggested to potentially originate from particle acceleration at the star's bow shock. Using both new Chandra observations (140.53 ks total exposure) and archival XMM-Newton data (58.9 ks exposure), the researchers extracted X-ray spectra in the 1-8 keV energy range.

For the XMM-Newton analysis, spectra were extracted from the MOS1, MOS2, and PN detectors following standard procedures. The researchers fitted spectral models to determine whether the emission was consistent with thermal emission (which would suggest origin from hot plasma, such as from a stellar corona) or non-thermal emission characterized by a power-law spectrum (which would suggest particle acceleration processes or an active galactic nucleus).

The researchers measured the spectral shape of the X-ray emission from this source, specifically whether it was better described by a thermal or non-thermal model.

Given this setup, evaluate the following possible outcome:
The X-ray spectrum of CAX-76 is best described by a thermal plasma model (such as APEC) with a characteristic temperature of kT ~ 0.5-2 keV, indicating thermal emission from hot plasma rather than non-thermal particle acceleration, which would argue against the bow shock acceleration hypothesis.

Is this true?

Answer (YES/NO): NO